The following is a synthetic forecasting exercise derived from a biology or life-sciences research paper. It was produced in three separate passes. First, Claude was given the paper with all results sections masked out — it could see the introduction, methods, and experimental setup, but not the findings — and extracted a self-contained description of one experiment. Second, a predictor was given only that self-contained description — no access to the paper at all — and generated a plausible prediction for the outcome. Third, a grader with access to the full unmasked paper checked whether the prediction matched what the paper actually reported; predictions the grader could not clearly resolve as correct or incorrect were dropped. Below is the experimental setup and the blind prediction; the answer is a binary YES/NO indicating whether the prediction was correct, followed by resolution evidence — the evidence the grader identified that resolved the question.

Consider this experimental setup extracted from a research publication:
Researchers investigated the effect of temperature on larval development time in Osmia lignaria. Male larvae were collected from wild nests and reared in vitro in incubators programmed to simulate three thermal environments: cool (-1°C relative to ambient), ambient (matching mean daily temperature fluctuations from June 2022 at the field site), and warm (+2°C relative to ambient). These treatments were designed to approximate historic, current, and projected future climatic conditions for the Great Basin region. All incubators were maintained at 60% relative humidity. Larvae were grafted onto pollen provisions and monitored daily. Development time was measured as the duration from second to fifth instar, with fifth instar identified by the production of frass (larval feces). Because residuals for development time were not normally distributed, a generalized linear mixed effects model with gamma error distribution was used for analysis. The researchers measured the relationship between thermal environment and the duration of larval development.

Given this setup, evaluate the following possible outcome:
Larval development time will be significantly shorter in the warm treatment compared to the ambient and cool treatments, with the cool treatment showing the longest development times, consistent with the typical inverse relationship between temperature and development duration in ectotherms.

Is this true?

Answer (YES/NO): YES